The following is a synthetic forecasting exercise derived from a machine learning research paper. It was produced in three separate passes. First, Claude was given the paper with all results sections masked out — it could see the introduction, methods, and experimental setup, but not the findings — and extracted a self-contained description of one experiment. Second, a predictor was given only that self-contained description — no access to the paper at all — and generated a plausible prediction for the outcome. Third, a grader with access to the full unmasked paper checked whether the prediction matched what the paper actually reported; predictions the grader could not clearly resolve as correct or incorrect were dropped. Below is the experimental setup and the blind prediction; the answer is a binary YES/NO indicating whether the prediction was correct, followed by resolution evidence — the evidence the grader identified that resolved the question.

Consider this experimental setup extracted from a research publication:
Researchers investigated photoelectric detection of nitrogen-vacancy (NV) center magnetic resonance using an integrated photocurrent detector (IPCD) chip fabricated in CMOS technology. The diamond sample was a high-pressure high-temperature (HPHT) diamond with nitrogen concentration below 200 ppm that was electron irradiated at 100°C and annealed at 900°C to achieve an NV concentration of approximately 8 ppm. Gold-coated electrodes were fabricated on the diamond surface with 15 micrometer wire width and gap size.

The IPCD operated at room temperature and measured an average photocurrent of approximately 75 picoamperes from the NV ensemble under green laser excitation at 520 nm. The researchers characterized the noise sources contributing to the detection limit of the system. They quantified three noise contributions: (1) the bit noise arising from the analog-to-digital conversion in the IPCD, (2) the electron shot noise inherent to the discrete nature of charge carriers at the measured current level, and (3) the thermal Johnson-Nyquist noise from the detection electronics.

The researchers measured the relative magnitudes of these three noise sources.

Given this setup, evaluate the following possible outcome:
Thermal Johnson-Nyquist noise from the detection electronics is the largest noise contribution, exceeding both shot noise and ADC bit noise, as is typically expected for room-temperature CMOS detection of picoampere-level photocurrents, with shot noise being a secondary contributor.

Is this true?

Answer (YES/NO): NO